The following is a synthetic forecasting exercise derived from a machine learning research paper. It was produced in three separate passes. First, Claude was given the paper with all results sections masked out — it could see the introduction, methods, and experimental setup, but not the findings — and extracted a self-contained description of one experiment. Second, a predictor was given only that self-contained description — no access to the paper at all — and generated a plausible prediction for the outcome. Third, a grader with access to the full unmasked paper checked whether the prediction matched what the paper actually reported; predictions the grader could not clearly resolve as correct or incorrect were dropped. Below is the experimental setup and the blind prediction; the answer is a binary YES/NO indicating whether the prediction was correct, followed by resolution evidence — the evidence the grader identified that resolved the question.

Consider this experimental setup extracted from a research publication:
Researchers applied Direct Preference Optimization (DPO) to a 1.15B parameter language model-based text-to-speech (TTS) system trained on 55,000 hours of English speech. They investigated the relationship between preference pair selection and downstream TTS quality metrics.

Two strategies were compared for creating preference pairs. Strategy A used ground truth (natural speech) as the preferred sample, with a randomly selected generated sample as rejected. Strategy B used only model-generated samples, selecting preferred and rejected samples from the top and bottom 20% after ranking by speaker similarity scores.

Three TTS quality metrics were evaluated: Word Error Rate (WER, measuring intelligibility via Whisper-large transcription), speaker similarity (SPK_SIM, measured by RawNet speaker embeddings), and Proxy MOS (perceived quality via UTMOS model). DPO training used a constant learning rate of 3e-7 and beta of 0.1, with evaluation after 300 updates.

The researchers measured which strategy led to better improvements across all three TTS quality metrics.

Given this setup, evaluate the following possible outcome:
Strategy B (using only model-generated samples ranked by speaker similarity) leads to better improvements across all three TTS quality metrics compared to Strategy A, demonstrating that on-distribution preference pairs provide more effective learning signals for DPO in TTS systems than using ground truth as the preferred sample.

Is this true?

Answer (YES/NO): YES